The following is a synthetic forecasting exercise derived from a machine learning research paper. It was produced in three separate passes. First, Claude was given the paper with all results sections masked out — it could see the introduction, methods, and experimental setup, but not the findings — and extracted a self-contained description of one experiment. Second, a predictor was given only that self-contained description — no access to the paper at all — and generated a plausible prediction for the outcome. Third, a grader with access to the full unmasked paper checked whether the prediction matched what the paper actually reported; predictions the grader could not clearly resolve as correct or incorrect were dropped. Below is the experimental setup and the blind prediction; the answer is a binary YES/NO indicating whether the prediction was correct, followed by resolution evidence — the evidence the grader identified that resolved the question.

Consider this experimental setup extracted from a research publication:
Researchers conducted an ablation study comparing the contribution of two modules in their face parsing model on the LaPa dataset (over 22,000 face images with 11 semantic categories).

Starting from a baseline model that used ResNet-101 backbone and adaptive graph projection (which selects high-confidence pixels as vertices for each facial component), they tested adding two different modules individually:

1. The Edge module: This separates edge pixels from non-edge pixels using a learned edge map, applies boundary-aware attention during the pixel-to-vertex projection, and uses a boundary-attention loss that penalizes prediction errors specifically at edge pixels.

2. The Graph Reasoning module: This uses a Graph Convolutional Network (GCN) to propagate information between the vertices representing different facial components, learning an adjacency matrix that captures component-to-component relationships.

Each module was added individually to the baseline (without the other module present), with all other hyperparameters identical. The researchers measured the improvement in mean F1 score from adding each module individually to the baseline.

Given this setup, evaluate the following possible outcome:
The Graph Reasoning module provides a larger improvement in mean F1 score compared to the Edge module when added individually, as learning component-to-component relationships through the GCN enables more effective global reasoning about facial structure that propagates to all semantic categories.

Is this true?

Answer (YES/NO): YES